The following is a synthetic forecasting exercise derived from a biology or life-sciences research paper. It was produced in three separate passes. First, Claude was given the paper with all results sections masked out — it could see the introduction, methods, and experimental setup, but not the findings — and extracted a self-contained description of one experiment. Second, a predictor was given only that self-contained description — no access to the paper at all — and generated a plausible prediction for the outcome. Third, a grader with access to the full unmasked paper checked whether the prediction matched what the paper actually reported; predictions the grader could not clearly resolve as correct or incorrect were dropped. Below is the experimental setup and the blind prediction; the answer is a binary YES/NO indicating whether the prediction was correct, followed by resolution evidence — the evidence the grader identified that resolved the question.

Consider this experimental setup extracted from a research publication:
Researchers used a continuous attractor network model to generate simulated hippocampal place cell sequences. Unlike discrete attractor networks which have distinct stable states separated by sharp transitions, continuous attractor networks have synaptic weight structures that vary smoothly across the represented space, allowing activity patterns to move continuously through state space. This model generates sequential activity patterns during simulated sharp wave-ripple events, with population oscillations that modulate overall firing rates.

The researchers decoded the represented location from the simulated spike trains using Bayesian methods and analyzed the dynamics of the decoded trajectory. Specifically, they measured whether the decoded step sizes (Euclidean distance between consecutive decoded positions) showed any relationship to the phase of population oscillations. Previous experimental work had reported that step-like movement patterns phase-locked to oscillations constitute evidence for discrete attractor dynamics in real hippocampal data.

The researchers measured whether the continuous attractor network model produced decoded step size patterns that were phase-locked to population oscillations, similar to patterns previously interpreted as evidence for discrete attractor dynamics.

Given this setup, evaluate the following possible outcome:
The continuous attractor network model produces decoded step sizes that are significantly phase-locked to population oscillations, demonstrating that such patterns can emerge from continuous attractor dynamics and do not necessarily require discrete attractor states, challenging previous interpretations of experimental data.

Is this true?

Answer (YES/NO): YES